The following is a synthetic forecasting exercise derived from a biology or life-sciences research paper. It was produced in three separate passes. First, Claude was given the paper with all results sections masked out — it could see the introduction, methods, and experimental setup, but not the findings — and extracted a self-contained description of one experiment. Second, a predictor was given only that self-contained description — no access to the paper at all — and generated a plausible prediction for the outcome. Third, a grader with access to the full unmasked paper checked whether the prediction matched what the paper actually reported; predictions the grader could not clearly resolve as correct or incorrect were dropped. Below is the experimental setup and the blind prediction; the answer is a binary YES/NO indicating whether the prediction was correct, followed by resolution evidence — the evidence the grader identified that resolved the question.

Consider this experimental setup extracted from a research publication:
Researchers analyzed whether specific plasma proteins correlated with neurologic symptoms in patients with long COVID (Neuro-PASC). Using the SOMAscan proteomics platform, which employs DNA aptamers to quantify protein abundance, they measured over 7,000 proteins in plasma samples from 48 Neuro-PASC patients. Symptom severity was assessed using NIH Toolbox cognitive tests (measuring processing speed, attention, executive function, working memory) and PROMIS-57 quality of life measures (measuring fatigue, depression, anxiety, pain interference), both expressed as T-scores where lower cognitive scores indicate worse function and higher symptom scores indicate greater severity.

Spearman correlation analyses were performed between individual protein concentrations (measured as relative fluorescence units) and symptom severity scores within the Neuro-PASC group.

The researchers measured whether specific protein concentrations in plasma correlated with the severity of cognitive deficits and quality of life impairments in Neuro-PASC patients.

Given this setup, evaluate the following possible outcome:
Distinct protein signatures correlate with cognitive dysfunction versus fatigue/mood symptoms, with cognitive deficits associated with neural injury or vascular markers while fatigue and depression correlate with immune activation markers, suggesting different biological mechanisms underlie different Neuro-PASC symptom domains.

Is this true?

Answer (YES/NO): NO